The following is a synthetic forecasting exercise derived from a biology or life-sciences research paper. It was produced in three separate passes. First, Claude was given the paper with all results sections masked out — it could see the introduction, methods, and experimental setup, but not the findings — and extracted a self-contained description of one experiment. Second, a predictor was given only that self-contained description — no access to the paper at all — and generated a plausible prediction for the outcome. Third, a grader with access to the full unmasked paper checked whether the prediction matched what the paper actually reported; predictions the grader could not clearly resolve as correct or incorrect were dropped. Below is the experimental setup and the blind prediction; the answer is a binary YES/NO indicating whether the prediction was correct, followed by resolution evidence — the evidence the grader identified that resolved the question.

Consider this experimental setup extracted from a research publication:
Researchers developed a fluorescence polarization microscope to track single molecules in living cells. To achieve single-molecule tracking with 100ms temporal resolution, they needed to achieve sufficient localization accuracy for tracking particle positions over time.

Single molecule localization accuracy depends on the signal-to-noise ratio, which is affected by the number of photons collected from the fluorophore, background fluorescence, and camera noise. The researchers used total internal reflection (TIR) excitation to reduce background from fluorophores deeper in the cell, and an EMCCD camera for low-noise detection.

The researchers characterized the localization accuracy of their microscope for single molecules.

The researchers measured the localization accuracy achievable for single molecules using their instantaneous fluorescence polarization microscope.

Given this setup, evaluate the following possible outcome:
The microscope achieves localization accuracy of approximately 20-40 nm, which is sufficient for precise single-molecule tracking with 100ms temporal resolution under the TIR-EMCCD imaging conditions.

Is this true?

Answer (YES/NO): YES